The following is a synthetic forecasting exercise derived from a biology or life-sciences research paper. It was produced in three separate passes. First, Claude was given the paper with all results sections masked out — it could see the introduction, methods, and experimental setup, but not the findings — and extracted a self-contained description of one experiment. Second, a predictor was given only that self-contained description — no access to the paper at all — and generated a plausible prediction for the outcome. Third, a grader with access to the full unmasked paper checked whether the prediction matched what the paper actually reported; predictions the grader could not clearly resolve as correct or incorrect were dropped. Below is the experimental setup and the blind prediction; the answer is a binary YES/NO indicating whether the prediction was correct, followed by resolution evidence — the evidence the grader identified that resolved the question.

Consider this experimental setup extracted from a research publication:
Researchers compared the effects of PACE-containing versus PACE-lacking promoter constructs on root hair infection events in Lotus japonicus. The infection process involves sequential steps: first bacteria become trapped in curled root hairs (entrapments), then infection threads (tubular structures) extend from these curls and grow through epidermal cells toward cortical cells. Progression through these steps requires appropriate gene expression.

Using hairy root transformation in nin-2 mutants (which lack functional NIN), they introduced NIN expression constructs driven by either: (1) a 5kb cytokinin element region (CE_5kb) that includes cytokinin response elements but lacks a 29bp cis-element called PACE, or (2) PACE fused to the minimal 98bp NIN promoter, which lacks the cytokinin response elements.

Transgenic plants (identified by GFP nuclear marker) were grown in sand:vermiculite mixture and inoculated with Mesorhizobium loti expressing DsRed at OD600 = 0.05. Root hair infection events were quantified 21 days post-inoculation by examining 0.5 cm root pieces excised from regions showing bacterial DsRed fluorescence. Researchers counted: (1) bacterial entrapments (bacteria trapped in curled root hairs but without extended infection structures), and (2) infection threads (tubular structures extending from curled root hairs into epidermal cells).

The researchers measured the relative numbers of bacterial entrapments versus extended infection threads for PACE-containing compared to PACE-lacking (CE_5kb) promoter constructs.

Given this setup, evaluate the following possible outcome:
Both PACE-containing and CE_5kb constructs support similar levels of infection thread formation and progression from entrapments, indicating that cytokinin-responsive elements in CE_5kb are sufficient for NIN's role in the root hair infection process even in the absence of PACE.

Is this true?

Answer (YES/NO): NO